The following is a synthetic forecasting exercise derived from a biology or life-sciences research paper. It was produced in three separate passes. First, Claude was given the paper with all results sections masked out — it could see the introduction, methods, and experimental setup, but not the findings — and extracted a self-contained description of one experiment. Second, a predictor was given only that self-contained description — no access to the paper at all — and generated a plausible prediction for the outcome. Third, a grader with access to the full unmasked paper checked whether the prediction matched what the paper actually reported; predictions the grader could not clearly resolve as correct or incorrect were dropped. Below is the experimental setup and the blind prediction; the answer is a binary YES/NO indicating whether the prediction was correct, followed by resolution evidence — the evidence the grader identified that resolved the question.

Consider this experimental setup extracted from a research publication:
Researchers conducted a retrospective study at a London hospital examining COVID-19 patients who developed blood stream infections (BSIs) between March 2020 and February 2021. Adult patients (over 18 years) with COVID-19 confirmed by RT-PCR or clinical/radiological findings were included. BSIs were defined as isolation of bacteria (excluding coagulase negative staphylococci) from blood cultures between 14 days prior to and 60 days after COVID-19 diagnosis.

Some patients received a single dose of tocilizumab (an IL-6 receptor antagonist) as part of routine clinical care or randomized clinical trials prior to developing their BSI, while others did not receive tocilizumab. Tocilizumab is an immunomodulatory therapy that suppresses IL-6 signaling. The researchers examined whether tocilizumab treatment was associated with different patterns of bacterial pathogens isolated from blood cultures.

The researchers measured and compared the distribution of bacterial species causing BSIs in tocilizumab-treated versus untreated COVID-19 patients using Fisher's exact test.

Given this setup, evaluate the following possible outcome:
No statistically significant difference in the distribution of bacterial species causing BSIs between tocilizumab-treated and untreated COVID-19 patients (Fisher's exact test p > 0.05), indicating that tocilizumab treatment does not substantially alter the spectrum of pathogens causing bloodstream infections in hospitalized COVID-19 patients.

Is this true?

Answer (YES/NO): YES